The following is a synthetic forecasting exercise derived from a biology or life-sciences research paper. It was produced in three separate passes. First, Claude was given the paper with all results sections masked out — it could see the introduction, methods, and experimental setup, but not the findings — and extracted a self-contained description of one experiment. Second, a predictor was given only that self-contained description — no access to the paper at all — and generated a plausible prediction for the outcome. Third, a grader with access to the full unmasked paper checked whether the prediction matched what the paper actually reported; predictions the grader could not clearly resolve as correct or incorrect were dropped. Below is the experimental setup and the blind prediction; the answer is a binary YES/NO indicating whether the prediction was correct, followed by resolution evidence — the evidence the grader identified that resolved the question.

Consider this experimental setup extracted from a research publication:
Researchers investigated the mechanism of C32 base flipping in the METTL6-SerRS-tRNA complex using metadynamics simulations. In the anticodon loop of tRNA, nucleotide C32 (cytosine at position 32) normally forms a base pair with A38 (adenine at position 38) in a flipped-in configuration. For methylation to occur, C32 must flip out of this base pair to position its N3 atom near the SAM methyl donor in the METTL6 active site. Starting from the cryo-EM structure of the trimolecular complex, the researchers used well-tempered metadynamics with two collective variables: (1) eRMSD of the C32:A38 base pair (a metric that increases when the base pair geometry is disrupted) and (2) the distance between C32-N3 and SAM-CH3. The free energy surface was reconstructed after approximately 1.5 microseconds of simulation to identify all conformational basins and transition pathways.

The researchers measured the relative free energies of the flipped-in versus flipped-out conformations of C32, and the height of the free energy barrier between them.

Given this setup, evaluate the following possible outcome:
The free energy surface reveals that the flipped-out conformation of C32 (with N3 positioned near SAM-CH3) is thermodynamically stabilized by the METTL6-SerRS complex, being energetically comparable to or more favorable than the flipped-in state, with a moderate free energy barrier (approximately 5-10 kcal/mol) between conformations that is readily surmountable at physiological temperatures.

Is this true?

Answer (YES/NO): YES